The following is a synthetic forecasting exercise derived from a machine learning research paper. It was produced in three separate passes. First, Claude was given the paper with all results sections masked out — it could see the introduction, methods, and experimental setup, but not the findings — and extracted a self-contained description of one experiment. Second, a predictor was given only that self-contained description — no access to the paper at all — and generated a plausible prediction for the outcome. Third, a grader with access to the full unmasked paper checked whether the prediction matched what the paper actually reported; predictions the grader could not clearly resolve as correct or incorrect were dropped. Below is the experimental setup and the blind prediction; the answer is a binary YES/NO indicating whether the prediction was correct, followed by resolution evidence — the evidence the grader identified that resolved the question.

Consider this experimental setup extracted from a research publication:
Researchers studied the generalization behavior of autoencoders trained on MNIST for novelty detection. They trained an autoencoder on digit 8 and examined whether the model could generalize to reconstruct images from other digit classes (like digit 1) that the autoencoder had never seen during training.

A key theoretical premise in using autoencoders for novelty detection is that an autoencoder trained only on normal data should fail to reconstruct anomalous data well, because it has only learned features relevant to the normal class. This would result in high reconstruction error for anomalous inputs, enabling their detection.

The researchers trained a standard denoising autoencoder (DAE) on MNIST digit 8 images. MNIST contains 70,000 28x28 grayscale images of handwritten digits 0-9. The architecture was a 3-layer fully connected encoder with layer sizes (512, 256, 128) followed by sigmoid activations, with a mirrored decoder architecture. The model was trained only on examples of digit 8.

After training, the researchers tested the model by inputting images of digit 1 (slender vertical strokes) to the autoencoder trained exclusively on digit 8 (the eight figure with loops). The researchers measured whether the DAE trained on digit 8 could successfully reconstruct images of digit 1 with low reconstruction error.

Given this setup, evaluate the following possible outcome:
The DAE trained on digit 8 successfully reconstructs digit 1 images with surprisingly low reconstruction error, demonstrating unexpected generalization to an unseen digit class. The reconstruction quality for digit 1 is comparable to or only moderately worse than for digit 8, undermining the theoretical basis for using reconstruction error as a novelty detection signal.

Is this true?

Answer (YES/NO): YES